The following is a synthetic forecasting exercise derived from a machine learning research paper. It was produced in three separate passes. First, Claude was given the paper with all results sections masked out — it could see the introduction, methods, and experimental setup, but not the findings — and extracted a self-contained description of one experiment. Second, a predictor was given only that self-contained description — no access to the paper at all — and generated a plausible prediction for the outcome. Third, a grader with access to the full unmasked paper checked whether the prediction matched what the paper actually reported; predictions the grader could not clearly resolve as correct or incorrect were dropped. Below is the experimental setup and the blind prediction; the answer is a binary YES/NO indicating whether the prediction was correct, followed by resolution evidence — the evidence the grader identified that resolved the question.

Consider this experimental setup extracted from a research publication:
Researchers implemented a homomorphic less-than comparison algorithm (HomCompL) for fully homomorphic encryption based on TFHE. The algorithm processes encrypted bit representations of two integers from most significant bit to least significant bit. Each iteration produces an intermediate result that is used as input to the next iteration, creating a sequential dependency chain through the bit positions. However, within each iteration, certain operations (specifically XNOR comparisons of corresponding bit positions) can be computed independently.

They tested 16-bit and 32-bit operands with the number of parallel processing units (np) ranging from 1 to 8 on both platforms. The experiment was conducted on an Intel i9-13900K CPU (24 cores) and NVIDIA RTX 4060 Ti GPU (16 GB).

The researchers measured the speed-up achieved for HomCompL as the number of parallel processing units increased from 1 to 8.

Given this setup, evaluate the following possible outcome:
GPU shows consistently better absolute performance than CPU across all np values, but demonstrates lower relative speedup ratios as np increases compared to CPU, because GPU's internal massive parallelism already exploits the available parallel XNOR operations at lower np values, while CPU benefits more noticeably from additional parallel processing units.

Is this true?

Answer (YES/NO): NO